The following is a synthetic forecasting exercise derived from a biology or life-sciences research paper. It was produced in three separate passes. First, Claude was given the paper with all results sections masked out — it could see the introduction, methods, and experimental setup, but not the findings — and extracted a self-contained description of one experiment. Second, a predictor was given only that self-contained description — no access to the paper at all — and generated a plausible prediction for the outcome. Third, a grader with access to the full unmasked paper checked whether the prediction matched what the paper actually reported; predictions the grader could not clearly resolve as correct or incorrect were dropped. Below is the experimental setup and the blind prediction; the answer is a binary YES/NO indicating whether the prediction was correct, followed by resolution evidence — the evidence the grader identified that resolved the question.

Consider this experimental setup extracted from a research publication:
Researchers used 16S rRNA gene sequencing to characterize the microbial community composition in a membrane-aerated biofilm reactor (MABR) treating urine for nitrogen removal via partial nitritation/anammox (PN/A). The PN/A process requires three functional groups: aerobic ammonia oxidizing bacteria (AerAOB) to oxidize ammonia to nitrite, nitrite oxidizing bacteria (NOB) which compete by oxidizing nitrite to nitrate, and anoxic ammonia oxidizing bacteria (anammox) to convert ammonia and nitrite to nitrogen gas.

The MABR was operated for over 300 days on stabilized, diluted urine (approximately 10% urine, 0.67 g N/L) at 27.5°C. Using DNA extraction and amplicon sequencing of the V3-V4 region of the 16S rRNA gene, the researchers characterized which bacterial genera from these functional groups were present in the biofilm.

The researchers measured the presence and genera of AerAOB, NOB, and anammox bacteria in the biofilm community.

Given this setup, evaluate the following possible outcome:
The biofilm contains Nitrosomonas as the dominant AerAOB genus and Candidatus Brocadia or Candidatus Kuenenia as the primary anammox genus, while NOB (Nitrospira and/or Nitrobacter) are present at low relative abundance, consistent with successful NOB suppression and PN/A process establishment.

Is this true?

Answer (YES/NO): NO